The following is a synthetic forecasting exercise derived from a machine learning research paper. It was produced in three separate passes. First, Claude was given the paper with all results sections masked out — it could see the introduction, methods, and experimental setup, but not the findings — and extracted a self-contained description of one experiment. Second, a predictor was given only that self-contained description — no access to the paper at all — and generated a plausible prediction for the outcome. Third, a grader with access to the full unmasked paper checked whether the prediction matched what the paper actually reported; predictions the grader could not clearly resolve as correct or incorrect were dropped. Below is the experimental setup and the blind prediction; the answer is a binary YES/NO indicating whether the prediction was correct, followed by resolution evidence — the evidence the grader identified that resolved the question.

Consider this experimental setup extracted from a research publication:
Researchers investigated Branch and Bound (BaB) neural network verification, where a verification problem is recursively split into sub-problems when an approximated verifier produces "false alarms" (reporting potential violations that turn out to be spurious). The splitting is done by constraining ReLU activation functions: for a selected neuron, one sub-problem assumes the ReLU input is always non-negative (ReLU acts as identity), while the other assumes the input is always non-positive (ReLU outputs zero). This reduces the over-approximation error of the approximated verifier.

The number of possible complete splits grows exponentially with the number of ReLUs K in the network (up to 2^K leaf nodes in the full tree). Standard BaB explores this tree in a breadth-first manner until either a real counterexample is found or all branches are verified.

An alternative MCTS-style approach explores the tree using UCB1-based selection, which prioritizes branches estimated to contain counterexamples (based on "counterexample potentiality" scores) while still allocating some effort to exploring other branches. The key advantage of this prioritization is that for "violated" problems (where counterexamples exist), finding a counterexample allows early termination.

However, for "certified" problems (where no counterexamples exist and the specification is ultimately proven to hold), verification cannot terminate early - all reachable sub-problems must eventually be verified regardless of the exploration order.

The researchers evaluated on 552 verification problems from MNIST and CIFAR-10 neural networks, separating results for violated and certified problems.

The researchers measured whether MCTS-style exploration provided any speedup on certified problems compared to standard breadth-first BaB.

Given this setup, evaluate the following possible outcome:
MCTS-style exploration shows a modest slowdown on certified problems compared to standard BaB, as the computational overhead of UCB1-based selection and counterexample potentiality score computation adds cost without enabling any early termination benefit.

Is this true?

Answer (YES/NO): NO